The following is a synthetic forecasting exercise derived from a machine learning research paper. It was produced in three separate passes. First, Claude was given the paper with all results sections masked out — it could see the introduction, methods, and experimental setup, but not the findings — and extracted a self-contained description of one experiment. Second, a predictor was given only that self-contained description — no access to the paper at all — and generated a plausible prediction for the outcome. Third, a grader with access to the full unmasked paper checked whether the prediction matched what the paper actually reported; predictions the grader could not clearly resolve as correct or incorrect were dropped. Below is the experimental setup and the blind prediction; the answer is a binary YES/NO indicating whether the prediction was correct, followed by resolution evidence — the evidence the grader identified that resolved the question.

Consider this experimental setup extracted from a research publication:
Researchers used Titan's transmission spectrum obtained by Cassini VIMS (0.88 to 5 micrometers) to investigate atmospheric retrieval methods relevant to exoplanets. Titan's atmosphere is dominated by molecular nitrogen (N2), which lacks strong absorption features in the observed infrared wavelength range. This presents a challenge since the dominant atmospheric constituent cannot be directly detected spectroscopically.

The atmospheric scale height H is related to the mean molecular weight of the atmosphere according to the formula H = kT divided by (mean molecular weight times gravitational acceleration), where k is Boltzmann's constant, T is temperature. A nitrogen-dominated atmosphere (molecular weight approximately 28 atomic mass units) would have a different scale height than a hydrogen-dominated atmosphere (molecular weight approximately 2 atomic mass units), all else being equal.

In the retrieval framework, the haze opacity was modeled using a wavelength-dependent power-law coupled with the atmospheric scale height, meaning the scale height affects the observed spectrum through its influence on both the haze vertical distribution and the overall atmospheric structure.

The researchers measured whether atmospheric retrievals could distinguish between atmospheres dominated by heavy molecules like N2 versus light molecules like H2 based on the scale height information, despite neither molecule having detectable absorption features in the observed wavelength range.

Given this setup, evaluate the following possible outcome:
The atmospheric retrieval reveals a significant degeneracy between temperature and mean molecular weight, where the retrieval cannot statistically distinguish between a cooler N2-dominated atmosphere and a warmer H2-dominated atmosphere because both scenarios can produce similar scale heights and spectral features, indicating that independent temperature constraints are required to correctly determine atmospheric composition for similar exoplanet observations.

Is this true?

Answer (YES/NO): NO